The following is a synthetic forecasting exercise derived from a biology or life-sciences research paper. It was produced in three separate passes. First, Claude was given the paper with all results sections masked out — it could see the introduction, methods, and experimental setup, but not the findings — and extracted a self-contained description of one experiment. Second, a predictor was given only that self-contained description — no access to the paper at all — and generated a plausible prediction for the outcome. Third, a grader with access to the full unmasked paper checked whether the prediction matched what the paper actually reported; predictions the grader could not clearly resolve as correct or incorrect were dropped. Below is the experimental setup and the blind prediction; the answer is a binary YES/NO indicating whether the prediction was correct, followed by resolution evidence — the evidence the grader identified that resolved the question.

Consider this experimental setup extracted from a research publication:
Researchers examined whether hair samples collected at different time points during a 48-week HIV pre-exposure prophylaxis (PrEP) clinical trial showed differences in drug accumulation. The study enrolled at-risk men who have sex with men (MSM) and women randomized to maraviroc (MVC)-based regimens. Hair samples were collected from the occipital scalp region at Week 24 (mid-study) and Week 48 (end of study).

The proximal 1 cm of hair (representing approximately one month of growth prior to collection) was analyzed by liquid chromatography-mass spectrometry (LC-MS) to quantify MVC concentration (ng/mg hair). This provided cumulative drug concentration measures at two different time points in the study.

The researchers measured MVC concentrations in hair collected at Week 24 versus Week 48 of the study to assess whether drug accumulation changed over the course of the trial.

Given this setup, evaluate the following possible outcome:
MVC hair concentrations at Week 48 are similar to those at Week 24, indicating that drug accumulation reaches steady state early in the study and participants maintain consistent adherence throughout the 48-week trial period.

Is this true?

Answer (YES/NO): NO